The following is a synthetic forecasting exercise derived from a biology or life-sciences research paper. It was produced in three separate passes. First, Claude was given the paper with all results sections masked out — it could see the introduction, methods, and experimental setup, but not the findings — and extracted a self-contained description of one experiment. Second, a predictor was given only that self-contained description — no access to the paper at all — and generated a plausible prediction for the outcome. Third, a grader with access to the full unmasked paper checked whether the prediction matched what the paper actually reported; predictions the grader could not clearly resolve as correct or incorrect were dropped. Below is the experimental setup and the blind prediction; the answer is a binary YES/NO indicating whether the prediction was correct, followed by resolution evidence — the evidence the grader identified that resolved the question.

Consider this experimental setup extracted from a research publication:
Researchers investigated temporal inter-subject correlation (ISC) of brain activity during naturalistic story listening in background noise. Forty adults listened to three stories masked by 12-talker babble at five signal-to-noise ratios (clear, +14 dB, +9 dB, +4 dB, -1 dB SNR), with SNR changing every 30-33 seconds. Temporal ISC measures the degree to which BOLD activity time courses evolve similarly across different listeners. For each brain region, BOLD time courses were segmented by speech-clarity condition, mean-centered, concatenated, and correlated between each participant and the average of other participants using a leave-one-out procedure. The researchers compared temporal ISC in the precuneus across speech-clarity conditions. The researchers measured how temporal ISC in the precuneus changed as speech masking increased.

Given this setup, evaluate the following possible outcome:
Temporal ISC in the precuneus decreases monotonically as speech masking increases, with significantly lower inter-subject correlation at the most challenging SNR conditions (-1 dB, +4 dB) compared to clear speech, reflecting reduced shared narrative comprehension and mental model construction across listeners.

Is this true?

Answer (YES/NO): NO